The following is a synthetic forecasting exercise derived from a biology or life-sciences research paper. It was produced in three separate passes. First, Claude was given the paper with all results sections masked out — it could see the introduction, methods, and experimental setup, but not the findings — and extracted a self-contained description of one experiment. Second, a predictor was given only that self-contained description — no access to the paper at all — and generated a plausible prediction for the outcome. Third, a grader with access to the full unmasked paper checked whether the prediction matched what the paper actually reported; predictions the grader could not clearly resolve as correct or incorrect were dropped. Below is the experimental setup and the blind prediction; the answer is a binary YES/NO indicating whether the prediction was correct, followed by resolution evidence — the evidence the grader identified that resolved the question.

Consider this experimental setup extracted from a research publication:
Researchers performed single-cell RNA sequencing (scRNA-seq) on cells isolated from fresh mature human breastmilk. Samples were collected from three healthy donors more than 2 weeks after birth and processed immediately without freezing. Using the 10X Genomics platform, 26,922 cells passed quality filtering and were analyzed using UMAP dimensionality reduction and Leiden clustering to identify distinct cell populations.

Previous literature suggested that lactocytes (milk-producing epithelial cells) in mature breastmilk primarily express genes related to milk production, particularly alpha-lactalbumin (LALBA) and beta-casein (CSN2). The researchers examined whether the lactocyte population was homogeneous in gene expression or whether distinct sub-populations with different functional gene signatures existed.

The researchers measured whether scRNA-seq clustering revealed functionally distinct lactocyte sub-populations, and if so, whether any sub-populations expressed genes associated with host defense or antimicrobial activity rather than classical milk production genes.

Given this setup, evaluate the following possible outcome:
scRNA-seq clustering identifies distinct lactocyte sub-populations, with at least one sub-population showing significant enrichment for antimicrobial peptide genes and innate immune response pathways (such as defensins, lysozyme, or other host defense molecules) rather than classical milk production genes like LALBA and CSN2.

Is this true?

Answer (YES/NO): YES